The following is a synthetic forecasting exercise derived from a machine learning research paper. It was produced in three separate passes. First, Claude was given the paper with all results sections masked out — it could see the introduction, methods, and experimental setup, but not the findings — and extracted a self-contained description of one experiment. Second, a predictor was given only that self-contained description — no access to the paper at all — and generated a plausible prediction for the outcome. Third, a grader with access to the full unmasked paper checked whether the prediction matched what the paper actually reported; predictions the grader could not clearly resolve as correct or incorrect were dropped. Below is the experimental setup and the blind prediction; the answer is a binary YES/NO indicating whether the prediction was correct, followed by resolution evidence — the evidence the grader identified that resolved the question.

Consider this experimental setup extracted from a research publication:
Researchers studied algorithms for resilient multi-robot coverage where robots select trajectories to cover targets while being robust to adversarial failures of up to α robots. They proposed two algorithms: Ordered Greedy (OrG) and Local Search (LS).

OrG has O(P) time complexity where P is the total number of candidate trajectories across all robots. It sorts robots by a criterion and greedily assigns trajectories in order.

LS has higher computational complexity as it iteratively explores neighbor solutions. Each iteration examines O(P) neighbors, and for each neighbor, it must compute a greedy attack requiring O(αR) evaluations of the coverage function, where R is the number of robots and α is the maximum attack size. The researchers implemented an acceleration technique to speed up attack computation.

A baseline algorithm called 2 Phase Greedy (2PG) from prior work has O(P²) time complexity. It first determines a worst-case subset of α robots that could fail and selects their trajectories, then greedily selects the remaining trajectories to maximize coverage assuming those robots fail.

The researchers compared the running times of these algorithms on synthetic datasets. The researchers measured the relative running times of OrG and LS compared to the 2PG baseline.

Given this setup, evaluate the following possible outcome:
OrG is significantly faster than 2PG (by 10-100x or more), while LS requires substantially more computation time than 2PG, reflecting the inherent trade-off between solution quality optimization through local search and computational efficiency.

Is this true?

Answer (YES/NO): NO